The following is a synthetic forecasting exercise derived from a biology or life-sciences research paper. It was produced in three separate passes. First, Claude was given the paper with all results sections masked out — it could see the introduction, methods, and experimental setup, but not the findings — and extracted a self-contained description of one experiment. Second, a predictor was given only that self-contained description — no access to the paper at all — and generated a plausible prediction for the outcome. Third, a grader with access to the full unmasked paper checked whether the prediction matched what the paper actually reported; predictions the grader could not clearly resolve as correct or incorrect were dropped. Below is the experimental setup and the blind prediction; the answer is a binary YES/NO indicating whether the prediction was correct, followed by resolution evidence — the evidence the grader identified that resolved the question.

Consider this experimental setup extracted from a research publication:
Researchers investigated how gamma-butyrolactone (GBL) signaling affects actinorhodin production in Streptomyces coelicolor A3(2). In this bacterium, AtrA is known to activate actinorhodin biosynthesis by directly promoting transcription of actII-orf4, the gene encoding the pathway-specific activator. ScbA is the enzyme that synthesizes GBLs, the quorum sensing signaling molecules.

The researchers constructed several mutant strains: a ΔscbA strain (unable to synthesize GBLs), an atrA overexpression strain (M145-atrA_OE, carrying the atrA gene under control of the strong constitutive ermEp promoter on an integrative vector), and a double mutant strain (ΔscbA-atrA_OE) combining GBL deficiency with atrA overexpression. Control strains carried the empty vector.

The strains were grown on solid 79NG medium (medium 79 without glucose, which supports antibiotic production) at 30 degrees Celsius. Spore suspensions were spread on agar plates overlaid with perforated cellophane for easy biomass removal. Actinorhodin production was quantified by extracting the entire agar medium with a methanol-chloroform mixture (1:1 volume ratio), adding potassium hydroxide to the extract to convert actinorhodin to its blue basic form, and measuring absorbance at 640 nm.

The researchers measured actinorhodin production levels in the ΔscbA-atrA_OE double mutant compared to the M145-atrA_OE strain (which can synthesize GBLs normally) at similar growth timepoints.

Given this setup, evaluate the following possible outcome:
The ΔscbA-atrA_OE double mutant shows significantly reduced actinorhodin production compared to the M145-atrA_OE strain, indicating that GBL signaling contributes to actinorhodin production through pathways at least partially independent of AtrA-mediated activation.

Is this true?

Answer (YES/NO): NO